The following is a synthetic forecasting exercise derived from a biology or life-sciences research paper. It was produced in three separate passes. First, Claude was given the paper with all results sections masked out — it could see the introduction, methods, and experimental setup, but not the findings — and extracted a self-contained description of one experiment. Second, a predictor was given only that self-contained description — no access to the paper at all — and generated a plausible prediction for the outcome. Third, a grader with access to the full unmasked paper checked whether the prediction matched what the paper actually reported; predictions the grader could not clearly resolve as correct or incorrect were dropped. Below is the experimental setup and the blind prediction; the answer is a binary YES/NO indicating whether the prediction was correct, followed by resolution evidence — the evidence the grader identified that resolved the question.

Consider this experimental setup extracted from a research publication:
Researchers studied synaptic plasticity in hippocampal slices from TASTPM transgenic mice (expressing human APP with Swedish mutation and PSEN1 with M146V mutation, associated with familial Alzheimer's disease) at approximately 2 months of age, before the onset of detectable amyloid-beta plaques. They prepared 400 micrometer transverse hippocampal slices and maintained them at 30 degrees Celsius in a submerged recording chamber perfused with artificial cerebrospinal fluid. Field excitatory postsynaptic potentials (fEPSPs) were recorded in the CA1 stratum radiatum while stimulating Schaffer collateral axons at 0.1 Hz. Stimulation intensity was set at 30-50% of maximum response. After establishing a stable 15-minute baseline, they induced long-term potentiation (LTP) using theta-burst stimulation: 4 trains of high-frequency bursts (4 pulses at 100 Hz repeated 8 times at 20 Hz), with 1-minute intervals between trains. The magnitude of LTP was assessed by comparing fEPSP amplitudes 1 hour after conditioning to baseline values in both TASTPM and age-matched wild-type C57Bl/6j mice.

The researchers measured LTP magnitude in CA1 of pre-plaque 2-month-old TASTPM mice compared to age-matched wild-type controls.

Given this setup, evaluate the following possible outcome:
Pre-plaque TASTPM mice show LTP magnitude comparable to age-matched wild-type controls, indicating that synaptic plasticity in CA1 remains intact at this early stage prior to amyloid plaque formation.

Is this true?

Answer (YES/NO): YES